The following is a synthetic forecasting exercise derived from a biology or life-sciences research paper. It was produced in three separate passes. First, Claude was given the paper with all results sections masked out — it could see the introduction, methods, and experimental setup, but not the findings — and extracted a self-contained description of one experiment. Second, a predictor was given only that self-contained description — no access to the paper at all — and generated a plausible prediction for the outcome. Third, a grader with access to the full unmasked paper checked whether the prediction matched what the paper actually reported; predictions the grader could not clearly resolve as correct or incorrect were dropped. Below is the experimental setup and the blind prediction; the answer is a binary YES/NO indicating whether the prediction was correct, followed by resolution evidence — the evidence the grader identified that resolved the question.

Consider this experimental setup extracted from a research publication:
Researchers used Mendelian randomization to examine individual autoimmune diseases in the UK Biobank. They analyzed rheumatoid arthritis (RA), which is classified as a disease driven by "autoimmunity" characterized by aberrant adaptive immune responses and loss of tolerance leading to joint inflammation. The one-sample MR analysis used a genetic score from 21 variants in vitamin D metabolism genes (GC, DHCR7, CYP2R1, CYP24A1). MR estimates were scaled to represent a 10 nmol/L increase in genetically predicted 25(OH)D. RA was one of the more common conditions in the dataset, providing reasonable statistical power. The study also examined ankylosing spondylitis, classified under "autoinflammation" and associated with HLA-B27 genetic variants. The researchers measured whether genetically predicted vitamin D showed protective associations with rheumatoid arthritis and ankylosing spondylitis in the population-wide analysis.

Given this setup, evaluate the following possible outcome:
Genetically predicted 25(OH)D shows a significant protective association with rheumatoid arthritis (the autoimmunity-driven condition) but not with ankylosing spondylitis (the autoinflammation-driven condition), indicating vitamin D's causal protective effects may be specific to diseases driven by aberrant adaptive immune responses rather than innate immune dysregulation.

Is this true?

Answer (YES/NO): NO